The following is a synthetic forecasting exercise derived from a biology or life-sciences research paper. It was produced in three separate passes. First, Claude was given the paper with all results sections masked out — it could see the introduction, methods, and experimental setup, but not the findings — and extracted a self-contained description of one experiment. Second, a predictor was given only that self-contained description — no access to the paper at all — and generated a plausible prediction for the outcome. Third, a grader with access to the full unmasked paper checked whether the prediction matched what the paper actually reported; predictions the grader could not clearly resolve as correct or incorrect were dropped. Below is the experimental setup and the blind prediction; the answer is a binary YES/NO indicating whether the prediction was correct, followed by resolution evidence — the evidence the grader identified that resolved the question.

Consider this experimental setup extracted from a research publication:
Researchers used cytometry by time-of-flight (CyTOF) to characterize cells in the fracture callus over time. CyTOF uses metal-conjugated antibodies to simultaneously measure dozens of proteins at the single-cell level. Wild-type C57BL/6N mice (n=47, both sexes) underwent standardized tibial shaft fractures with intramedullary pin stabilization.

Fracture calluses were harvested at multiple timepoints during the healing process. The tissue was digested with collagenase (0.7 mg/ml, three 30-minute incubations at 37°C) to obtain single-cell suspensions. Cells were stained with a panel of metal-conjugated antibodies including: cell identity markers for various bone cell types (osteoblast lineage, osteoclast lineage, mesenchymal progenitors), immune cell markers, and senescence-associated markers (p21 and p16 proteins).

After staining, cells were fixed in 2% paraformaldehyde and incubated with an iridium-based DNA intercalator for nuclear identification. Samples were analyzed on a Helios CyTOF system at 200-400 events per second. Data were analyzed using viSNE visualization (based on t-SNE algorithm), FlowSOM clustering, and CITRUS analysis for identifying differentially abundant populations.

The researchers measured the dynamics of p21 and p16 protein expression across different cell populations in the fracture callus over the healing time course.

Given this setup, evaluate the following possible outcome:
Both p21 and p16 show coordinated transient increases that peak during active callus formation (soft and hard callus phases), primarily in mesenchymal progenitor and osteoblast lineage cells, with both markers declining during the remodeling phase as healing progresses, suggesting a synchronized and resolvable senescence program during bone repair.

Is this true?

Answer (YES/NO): NO